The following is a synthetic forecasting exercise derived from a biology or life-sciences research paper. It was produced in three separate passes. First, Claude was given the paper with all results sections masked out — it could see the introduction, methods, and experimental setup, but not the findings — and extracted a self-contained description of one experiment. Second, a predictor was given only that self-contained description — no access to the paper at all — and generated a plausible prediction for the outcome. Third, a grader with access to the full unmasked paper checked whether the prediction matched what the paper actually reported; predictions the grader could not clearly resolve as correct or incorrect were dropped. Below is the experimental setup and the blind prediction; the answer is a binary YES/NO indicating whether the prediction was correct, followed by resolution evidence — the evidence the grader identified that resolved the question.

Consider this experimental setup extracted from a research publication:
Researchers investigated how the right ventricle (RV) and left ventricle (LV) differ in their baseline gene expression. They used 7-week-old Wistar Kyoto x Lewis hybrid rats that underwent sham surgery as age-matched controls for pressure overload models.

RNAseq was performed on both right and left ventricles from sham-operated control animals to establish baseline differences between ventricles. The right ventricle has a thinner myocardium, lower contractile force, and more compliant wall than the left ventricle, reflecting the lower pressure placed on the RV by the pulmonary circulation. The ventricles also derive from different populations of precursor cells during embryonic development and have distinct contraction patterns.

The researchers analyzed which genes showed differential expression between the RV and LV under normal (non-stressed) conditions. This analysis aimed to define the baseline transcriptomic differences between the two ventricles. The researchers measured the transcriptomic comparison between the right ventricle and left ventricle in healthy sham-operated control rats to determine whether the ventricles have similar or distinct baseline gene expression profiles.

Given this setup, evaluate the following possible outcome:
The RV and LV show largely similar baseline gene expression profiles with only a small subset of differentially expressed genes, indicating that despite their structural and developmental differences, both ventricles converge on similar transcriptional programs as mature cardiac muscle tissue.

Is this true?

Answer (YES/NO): NO